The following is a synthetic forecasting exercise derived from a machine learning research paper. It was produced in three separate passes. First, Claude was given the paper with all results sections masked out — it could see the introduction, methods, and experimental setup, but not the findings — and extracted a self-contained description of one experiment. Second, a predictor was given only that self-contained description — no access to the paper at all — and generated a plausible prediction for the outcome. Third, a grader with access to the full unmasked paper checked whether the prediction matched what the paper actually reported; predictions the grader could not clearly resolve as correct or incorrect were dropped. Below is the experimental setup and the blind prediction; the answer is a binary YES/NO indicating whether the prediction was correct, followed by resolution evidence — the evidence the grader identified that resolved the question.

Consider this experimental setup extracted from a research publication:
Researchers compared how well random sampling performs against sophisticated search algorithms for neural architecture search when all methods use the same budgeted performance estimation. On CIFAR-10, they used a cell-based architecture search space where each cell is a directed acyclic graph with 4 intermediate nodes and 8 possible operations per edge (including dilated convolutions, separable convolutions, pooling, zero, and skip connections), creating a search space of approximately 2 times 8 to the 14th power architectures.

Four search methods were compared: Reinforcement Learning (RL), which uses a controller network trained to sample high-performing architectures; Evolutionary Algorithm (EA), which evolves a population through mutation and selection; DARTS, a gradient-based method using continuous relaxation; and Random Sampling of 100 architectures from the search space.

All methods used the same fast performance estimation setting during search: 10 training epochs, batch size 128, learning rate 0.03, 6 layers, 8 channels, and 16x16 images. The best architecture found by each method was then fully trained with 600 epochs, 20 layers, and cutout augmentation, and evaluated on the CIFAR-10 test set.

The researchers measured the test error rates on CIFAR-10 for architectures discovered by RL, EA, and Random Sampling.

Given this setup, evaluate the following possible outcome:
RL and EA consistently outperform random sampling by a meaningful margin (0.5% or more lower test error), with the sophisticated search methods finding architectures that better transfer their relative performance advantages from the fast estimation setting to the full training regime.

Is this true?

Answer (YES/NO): NO